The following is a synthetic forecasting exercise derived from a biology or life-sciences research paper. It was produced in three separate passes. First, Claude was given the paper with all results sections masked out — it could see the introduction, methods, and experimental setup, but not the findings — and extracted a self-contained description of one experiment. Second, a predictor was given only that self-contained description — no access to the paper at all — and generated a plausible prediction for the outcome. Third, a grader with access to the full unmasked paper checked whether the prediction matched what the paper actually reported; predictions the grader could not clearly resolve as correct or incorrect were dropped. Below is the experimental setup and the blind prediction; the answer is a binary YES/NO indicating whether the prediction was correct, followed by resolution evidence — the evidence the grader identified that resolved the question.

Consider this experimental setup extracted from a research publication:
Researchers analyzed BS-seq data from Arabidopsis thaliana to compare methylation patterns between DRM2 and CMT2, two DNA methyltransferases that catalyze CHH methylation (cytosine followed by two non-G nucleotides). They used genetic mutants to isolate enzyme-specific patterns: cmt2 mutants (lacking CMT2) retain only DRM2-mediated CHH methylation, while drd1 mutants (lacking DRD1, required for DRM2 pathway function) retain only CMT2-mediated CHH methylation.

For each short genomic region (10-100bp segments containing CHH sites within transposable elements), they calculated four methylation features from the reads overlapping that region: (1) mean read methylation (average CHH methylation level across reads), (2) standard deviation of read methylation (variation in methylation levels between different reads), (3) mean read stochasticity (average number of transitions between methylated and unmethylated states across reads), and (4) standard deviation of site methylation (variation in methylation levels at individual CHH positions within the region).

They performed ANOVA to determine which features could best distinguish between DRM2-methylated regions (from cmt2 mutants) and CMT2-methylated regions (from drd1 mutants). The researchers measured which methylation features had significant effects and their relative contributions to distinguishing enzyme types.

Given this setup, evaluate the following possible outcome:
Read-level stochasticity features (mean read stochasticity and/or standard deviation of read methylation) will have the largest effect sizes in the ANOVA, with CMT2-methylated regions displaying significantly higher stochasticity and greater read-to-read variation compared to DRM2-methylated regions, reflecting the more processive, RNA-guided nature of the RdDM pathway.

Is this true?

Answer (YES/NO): NO